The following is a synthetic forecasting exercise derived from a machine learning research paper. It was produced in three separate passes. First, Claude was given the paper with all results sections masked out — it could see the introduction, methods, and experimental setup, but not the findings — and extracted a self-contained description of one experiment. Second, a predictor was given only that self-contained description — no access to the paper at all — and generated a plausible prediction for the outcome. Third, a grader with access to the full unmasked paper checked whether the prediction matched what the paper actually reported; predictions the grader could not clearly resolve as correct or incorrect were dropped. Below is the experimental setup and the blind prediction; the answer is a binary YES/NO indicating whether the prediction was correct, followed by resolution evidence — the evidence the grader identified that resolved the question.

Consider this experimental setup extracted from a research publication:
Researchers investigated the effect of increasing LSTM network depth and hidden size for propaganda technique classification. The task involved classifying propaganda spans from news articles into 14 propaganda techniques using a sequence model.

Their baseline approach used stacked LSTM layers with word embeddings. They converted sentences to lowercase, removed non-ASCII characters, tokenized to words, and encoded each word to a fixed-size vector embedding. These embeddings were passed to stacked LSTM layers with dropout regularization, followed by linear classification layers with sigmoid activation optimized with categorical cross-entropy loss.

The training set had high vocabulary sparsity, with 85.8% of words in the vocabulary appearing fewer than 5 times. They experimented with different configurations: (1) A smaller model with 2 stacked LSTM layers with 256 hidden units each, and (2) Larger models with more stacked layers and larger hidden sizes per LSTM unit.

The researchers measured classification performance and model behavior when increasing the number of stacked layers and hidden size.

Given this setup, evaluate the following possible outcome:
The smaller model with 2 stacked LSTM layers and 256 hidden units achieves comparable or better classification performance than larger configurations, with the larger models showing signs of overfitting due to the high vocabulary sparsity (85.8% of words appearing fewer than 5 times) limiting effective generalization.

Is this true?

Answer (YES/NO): NO